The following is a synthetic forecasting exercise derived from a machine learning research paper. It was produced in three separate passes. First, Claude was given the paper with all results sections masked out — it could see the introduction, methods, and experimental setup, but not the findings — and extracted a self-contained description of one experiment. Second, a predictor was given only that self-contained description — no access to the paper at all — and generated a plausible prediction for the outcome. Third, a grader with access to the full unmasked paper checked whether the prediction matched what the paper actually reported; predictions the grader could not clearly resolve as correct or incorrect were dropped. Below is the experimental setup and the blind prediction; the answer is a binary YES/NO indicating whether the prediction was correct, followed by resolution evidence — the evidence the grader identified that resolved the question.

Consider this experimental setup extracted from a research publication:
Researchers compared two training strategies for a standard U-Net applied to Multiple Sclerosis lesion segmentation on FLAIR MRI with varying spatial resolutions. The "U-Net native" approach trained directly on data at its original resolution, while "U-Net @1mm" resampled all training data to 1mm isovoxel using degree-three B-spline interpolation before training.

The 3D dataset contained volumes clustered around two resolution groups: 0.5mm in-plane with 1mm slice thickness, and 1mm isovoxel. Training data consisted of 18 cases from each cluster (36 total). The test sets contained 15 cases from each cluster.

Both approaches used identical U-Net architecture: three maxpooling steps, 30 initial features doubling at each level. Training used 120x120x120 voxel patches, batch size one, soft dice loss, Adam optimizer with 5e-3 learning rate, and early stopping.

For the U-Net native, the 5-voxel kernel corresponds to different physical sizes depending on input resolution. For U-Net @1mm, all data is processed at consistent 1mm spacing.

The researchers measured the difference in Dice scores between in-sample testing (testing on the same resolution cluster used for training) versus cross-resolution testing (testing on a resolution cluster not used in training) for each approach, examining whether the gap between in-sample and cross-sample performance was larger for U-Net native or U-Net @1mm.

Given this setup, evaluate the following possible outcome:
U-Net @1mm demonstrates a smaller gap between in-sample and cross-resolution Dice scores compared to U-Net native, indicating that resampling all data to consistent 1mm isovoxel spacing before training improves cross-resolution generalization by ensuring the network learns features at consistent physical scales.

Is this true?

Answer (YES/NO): YES